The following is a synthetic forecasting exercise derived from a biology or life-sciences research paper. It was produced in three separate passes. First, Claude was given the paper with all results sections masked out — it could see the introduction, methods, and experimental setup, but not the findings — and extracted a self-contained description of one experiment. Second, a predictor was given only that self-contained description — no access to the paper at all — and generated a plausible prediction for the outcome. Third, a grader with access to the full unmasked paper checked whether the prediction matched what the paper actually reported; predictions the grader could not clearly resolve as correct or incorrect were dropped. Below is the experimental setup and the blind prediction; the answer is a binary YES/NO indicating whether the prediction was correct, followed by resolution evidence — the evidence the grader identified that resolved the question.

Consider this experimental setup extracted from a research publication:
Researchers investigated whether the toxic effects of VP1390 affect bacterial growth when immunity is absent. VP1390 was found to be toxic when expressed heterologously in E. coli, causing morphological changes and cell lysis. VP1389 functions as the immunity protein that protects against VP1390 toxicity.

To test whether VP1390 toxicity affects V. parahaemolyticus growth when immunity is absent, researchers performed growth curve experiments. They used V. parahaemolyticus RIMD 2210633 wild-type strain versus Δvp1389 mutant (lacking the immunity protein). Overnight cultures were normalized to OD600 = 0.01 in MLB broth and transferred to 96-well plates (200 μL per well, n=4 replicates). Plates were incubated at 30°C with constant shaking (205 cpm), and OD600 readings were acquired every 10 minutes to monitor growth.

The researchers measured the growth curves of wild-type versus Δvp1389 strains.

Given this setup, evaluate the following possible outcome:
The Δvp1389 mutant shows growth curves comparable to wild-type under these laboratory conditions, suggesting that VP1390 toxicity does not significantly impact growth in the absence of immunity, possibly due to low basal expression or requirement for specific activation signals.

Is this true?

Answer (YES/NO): YES